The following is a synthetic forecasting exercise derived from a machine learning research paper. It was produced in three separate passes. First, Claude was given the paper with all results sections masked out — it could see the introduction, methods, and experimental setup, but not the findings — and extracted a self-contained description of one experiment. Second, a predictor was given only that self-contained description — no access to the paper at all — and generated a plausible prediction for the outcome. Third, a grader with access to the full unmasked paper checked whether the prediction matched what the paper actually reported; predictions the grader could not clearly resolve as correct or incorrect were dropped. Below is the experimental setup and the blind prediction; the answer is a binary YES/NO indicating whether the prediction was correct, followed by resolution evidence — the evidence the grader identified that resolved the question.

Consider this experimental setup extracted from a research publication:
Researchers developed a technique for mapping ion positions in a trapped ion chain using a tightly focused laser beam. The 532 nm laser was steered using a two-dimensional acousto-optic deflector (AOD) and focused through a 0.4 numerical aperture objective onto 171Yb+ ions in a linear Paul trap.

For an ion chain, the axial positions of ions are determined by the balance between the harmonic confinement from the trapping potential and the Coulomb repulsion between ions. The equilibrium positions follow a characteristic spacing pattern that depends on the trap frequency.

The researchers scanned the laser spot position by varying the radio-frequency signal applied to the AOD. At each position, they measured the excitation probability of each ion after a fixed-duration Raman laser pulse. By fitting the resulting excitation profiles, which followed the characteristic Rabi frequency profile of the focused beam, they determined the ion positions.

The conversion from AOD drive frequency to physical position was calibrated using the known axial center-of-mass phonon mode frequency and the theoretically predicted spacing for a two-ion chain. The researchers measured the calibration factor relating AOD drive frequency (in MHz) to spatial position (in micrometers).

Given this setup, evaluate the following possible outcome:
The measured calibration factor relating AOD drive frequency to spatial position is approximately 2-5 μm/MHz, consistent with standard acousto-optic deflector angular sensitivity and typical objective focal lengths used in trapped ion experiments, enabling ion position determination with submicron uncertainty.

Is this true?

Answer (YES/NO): NO